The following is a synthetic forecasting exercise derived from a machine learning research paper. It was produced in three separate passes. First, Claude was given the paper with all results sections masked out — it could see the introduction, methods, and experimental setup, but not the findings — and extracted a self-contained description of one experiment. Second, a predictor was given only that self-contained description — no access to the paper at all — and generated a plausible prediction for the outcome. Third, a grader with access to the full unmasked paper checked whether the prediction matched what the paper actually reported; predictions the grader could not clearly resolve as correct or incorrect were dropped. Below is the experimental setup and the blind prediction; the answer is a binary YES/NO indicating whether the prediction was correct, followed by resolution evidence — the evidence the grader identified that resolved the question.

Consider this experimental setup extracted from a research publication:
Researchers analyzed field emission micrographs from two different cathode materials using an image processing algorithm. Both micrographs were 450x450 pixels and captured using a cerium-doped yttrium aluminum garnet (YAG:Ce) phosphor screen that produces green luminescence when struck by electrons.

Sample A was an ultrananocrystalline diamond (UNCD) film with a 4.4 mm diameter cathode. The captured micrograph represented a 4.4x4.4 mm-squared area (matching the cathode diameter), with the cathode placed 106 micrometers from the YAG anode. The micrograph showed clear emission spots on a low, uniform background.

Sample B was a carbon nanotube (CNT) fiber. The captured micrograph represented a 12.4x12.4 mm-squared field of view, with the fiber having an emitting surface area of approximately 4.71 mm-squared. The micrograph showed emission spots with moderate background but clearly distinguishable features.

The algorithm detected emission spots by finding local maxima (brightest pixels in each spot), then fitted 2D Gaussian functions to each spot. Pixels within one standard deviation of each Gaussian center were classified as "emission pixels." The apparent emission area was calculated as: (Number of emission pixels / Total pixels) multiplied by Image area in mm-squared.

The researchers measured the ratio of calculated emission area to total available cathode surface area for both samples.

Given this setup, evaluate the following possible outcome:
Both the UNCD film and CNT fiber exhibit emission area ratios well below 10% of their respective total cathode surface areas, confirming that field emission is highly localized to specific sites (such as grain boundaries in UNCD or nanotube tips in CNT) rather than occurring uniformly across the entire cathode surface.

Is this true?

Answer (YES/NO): YES